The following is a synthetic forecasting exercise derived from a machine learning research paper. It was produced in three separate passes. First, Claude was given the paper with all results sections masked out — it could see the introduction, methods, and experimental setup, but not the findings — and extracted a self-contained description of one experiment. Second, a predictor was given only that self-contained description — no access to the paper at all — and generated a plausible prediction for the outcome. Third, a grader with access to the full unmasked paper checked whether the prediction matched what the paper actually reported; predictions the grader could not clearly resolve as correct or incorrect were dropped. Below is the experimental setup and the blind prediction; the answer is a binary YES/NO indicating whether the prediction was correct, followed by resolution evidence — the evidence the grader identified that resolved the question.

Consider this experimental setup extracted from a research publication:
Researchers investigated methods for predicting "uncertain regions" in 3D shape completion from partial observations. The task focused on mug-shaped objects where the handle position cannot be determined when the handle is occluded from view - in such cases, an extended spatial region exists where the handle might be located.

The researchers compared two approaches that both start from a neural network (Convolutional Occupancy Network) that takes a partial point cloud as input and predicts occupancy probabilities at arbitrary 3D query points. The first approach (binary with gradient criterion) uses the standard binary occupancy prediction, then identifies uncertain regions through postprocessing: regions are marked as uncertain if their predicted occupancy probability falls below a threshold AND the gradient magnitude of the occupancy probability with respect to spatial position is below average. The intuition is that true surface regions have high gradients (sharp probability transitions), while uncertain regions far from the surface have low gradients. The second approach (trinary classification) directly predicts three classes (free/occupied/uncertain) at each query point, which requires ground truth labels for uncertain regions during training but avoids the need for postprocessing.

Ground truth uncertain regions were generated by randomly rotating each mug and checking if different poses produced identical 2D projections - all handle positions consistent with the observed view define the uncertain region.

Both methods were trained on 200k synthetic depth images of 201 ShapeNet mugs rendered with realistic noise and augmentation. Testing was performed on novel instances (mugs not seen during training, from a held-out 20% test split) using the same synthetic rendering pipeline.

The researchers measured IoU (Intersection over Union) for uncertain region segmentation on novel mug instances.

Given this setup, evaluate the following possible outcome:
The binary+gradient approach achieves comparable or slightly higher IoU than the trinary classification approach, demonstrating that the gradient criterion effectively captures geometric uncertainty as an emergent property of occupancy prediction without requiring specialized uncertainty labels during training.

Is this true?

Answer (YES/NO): NO